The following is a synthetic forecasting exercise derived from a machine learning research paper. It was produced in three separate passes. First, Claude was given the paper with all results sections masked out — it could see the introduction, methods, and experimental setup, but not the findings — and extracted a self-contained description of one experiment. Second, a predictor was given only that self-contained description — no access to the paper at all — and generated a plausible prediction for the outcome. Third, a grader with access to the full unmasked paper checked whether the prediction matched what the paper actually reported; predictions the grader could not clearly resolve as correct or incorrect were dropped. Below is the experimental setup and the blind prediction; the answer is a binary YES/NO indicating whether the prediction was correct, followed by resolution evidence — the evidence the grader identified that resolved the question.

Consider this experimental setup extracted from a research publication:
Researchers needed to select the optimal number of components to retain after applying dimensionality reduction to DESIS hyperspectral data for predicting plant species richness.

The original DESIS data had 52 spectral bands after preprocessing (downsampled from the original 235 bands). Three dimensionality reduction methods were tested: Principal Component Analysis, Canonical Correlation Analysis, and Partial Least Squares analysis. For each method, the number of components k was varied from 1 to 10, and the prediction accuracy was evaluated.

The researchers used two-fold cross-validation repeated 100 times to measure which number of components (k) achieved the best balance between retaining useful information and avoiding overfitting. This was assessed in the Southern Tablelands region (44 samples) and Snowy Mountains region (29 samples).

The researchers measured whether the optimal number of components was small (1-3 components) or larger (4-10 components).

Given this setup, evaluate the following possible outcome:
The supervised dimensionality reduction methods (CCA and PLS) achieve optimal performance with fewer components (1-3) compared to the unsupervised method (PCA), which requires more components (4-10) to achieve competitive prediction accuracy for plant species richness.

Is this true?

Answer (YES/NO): NO